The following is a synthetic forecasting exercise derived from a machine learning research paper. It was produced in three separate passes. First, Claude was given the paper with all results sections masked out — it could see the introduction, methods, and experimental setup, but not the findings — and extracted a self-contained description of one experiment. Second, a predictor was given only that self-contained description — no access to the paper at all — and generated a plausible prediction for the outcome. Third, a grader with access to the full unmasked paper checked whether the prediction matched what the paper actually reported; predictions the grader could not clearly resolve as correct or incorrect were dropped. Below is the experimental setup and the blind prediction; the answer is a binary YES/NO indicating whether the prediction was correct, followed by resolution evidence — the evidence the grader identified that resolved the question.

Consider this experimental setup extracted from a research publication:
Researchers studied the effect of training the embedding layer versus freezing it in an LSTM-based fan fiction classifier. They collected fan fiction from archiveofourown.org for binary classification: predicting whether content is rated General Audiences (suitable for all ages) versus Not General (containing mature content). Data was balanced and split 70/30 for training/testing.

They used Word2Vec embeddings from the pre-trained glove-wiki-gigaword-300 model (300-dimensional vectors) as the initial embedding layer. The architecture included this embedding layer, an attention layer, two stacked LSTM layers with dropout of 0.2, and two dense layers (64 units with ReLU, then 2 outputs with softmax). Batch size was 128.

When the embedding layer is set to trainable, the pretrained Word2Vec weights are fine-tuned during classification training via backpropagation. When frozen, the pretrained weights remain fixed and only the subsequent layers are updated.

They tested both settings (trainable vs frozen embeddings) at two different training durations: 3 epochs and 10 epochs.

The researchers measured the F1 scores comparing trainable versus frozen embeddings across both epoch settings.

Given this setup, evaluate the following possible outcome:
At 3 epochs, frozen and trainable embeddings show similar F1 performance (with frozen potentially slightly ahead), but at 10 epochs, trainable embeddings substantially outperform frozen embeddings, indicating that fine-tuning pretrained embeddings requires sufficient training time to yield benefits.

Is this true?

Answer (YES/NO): NO